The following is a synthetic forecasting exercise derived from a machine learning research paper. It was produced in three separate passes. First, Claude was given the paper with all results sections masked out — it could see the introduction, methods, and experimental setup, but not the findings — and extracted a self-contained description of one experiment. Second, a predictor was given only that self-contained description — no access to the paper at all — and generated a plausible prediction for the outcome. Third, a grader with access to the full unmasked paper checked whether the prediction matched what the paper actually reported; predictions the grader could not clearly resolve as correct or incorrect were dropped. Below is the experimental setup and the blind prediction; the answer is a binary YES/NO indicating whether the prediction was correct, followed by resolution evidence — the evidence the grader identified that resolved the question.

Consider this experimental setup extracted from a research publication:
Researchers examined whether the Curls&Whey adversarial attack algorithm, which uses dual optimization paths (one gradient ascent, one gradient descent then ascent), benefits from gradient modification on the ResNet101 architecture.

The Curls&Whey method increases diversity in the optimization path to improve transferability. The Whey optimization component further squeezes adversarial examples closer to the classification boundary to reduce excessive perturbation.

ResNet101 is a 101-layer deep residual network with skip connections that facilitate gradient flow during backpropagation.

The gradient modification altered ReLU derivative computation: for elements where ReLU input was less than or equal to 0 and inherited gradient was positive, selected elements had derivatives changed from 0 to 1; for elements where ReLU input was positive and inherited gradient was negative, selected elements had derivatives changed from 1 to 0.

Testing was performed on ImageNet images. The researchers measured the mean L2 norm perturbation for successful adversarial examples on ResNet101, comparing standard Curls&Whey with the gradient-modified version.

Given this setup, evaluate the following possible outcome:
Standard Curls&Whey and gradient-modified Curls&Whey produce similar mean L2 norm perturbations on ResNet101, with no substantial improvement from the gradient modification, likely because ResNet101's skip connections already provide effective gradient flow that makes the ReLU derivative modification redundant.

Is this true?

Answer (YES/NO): YES